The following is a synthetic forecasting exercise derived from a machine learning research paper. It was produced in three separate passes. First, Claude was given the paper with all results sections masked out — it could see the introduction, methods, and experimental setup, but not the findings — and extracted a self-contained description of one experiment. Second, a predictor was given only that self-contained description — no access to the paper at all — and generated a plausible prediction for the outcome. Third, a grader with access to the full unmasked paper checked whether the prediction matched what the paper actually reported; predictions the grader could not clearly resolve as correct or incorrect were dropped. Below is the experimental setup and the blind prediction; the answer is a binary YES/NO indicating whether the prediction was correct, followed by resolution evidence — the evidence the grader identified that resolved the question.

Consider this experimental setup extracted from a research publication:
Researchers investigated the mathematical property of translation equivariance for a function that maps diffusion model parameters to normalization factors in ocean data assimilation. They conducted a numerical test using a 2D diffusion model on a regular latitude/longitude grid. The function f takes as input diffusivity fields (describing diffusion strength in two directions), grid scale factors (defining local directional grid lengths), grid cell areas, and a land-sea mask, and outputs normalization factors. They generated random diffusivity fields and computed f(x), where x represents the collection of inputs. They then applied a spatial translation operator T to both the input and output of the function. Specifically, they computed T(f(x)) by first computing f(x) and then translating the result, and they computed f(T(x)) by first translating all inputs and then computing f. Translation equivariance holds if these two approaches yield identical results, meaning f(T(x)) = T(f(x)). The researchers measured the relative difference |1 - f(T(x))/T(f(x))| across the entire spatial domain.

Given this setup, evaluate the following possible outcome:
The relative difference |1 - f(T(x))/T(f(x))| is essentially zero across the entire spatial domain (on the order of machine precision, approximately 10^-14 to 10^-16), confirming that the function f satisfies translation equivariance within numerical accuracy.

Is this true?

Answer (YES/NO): YES